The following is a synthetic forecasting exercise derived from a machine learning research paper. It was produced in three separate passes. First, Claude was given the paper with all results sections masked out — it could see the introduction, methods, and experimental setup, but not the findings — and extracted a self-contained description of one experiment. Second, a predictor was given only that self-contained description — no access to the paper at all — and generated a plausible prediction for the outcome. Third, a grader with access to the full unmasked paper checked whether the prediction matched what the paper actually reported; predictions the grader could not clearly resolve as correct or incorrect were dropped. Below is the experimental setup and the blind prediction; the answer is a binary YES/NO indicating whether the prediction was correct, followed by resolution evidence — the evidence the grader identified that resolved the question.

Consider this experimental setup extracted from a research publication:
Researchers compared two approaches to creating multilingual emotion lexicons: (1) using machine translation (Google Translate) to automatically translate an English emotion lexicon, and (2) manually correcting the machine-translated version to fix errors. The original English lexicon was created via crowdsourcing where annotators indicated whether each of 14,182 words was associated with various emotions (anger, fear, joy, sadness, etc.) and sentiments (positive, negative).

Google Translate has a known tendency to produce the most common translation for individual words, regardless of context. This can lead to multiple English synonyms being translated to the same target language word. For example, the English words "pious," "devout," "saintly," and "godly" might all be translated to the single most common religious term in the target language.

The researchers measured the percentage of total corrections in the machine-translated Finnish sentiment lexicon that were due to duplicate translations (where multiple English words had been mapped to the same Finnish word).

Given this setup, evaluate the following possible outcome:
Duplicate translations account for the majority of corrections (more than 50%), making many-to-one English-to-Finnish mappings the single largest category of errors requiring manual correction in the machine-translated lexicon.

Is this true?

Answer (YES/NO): YES